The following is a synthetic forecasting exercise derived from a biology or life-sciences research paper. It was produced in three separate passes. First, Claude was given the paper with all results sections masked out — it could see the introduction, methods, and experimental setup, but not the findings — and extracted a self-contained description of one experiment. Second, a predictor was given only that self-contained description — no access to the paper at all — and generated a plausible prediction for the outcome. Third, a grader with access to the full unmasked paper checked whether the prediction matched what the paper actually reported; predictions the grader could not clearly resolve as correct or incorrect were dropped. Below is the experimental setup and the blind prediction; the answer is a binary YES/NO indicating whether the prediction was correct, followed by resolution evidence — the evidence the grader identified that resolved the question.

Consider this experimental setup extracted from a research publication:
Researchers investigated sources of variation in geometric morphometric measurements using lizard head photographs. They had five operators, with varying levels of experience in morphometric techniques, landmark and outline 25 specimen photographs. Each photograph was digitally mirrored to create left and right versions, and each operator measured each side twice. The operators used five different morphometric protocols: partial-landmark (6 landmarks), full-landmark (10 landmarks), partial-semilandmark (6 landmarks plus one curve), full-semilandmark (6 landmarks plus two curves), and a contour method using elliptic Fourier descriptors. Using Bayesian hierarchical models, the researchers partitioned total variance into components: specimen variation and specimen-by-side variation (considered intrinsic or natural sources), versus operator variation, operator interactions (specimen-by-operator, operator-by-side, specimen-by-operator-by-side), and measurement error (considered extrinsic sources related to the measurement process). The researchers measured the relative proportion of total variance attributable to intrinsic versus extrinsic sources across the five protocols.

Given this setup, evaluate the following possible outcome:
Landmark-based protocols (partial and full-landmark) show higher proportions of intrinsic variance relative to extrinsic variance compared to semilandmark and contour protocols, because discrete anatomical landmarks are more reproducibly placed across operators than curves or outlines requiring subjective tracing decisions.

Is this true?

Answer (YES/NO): NO